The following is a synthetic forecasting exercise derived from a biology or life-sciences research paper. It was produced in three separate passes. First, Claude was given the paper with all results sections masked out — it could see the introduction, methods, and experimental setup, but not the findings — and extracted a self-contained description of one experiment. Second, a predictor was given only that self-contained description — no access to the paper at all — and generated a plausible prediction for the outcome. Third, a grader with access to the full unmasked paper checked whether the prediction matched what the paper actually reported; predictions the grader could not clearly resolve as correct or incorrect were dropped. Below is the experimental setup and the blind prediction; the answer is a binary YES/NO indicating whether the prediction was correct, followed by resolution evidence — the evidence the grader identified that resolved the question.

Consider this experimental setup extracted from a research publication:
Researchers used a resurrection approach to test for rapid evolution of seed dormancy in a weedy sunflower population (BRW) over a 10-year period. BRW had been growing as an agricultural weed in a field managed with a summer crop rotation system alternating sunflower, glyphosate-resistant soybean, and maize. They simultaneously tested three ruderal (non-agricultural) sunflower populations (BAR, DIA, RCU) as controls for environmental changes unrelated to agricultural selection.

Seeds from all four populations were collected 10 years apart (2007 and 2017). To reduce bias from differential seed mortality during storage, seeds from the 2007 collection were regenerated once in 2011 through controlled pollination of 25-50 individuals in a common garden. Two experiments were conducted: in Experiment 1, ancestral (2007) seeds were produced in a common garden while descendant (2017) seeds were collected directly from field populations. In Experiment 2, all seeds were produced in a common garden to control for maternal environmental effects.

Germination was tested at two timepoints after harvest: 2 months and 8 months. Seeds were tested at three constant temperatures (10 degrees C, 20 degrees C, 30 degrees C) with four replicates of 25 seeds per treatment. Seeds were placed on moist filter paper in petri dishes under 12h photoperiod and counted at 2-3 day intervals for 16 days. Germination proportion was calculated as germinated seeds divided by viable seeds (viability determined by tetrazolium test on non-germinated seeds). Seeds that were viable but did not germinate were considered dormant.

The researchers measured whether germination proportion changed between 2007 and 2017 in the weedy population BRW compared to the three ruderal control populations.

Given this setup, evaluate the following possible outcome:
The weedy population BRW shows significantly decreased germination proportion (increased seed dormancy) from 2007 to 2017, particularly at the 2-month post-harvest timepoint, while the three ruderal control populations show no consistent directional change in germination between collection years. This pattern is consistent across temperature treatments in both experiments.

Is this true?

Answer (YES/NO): NO